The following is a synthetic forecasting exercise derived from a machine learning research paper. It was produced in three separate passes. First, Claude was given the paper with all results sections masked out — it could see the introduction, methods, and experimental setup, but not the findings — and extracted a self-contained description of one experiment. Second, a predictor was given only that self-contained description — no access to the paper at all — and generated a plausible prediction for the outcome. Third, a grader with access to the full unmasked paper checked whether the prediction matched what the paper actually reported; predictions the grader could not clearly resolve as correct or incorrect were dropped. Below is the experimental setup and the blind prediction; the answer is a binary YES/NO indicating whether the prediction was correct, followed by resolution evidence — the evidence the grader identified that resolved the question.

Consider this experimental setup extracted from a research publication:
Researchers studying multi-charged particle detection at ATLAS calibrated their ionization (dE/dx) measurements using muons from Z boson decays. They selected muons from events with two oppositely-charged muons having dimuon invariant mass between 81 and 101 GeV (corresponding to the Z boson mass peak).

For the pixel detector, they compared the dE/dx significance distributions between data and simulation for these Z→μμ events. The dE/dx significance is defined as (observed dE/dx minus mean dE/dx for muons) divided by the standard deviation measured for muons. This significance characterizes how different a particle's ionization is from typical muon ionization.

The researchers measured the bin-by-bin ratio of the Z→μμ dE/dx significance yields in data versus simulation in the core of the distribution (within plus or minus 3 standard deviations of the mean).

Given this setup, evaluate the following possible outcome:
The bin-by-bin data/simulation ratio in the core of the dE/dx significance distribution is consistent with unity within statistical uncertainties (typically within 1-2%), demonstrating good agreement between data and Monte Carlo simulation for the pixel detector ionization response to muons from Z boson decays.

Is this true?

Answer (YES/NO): NO